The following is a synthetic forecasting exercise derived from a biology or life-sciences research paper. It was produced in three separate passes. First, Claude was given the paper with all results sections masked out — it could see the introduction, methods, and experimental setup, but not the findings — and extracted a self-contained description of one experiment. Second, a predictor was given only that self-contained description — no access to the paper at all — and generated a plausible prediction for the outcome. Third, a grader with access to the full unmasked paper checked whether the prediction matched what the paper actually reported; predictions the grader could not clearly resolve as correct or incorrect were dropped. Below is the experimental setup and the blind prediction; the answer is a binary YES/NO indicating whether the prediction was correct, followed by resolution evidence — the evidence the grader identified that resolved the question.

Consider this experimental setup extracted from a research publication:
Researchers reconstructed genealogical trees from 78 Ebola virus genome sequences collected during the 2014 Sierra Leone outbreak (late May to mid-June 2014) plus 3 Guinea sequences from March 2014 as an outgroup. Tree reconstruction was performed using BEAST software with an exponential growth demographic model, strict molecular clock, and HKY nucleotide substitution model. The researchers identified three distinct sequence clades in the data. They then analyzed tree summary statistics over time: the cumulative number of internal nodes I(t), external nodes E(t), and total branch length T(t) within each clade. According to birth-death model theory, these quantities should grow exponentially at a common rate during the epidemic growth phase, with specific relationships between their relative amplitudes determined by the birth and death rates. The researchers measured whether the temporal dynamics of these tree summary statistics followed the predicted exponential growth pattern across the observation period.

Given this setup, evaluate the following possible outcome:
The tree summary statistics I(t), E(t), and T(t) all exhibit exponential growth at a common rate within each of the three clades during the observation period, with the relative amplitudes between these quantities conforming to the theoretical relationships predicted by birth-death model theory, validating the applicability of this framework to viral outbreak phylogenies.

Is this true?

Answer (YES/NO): NO